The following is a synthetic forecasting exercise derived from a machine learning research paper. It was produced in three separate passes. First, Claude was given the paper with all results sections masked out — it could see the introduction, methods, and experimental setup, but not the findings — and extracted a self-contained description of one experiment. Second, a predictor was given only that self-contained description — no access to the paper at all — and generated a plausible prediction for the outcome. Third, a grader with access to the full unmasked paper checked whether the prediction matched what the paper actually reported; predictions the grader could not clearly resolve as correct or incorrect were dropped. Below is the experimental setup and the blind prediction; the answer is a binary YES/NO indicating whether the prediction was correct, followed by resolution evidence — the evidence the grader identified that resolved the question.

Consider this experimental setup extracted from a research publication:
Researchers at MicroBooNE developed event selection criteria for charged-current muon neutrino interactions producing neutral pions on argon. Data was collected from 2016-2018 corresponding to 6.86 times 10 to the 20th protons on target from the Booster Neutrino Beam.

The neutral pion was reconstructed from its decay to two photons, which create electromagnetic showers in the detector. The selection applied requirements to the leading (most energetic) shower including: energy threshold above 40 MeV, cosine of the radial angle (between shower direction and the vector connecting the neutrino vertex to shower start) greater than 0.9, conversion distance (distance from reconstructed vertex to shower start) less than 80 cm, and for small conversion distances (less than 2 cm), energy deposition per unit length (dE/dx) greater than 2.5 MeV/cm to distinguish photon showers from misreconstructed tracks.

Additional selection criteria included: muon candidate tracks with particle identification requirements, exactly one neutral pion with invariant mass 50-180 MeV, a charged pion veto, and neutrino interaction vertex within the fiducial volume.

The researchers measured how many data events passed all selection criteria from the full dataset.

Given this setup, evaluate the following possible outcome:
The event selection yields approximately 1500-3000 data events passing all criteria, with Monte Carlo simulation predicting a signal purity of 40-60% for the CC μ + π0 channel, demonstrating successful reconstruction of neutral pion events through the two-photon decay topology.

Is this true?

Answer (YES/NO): NO